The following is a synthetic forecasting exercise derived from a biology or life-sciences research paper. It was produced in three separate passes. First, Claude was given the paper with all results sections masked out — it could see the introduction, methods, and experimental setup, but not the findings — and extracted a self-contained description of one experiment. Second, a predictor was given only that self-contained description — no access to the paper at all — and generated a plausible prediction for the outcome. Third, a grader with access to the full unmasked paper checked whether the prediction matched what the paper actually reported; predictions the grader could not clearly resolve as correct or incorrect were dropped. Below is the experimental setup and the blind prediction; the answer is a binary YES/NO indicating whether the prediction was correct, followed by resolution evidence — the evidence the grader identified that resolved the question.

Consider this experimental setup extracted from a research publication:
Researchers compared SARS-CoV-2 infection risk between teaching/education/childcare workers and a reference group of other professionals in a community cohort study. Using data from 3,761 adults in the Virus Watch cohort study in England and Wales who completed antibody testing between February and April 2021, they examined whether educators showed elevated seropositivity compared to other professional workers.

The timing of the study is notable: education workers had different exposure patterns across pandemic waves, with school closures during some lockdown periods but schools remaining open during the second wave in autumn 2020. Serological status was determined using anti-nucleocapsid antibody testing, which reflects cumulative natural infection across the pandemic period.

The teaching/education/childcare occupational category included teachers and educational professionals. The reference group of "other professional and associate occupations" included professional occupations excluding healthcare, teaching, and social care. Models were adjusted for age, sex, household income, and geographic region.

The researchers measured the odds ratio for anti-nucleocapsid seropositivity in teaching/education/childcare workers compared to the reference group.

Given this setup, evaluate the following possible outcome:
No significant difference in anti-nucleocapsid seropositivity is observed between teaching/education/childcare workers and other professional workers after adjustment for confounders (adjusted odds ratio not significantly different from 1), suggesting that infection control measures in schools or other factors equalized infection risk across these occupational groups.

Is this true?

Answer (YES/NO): YES